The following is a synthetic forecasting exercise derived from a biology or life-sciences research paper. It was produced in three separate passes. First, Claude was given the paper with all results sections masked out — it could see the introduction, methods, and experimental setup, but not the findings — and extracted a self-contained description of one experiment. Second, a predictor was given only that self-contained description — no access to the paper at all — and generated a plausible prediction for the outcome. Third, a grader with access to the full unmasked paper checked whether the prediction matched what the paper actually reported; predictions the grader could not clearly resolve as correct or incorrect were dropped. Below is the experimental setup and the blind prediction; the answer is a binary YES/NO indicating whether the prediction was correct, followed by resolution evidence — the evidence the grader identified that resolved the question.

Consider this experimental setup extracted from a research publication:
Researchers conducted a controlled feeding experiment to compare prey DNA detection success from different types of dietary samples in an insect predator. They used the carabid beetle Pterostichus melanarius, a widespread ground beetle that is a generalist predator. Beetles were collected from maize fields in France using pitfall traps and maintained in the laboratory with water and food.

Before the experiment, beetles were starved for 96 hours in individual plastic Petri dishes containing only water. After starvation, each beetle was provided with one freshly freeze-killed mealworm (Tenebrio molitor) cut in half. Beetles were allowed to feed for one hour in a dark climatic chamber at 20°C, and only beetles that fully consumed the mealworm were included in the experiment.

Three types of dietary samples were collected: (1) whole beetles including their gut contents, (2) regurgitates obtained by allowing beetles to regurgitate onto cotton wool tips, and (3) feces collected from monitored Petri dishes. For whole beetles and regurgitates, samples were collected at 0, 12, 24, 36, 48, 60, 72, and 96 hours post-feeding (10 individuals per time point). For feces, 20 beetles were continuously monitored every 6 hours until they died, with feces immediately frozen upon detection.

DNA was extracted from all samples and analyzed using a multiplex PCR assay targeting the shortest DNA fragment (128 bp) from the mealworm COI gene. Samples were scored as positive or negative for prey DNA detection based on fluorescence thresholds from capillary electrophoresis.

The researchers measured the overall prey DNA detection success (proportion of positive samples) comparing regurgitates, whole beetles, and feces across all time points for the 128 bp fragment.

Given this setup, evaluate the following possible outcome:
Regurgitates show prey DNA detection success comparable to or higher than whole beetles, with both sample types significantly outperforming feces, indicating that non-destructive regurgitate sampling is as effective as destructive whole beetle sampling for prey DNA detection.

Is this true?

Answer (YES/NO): YES